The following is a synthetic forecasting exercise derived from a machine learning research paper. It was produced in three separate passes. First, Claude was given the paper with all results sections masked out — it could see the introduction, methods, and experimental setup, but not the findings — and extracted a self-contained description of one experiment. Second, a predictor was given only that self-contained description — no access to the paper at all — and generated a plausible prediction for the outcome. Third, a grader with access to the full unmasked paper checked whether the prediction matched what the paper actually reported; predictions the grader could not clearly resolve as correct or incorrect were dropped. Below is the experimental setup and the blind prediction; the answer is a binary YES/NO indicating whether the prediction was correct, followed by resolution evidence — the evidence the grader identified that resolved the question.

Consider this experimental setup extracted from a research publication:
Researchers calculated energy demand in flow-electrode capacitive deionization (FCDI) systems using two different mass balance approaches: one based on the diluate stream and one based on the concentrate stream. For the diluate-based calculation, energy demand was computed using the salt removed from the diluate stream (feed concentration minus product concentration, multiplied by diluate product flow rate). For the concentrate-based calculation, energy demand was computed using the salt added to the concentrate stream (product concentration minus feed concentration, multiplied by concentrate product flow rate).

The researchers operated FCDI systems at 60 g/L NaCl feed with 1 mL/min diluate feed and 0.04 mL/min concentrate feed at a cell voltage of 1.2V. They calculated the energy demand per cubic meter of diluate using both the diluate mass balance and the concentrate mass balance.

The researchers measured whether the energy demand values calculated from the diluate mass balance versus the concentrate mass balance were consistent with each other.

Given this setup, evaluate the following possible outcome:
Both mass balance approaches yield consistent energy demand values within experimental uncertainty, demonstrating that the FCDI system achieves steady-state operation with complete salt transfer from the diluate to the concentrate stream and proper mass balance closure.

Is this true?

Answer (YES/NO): NO